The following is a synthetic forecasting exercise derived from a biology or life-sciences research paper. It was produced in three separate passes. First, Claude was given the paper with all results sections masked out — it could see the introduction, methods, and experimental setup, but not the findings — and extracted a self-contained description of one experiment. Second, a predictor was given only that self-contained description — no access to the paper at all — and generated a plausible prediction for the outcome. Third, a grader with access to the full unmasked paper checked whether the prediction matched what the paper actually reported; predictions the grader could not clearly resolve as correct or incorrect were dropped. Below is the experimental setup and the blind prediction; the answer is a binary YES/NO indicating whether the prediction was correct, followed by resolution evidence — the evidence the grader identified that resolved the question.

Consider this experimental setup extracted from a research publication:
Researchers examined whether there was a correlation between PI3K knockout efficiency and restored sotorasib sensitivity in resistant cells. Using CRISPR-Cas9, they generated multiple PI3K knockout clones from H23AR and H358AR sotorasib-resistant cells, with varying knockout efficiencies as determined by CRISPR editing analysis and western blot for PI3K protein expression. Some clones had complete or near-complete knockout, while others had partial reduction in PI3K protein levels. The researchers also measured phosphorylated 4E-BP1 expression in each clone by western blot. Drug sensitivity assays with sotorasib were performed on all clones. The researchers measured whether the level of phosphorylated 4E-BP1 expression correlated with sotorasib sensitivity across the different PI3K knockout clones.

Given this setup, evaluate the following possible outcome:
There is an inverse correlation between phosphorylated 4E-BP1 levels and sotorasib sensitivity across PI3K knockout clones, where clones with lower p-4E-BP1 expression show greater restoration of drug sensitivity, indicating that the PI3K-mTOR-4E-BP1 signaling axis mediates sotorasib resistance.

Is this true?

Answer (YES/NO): YES